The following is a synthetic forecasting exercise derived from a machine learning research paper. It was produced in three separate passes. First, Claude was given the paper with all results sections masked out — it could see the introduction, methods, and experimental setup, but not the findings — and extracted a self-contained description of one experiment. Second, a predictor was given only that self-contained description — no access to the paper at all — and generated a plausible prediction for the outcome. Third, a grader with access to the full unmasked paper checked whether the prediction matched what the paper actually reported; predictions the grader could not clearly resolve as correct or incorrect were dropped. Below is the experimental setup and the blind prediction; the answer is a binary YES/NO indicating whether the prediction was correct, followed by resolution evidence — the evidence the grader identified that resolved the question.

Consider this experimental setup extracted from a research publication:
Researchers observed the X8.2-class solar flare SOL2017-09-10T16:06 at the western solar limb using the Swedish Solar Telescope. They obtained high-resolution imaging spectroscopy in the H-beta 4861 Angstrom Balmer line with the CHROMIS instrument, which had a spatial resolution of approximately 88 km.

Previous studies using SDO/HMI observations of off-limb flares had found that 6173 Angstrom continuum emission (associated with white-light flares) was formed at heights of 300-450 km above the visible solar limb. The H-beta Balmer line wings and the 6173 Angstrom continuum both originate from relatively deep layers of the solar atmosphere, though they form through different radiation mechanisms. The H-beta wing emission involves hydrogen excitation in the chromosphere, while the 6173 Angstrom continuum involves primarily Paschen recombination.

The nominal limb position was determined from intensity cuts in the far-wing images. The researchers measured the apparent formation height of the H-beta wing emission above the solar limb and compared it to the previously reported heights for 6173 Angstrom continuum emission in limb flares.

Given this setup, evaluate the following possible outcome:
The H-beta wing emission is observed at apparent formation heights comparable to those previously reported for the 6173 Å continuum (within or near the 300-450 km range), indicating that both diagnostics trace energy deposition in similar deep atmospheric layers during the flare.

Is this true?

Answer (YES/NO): NO